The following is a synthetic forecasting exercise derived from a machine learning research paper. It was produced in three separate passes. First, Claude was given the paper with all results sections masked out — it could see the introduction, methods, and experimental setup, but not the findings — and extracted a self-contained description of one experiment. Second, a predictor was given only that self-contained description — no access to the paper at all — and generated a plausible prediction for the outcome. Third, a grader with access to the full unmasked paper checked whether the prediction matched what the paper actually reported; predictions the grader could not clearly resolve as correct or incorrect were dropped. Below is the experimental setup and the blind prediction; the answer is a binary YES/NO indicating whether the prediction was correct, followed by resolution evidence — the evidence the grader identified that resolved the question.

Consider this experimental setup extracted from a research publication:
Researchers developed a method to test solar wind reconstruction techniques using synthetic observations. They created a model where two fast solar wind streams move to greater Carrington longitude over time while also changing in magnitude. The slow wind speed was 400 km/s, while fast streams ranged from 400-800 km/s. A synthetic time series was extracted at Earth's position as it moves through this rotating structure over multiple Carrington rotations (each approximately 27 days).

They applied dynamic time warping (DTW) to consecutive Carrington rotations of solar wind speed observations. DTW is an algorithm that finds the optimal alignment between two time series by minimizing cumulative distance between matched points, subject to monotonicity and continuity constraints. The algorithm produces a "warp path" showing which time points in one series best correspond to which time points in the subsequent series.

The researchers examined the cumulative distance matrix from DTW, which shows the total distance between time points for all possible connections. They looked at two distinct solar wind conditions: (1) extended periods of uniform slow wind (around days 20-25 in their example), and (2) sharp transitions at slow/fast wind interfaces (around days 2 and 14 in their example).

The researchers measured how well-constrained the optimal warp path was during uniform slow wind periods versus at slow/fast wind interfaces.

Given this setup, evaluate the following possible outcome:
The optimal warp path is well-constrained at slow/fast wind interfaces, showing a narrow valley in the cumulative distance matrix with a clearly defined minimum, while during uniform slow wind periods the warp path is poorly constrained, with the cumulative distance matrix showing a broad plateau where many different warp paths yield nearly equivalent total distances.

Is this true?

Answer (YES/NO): YES